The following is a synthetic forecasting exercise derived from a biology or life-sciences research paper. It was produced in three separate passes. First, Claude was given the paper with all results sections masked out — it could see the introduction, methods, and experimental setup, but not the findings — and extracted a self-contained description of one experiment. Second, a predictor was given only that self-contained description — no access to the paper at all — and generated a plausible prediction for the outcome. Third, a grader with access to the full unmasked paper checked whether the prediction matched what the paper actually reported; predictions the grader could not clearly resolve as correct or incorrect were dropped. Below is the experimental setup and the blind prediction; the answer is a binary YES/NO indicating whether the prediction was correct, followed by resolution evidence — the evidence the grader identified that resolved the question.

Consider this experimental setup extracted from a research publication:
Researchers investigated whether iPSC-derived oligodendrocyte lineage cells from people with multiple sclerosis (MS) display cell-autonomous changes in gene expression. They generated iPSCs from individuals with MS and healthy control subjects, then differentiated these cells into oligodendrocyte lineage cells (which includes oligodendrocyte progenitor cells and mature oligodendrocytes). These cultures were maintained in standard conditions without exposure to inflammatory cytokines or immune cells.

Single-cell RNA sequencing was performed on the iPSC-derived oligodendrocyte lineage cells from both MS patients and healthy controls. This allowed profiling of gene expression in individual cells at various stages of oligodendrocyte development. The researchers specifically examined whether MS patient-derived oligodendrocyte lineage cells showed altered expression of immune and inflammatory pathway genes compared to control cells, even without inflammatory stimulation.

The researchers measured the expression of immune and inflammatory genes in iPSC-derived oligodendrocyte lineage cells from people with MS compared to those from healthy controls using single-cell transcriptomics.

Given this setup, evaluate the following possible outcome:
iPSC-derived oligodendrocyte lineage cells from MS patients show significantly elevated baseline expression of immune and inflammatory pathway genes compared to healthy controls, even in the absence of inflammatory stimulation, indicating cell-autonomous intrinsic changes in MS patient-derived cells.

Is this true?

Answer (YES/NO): YES